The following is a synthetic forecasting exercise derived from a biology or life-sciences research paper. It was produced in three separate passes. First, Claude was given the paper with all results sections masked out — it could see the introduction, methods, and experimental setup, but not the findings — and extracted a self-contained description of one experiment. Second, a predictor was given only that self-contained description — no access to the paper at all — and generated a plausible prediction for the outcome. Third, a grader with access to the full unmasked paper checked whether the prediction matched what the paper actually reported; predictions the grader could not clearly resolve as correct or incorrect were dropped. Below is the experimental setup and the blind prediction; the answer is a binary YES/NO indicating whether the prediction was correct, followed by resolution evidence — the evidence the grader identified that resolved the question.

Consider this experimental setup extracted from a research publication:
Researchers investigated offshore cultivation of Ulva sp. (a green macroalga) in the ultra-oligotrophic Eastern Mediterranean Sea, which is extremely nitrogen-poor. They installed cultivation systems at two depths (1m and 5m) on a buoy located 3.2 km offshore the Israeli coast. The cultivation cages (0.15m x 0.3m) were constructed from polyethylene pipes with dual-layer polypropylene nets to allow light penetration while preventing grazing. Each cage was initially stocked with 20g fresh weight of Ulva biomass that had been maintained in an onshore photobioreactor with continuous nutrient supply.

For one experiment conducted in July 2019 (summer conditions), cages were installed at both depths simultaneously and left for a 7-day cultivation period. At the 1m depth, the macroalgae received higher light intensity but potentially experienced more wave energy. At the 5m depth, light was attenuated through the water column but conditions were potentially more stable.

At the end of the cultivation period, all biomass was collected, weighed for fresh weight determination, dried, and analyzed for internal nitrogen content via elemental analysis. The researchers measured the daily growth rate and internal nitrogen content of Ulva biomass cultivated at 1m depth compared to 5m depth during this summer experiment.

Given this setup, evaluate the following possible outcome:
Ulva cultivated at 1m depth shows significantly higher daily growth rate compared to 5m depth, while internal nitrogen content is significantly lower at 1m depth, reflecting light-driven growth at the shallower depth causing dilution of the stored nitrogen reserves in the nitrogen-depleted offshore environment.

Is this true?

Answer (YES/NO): NO